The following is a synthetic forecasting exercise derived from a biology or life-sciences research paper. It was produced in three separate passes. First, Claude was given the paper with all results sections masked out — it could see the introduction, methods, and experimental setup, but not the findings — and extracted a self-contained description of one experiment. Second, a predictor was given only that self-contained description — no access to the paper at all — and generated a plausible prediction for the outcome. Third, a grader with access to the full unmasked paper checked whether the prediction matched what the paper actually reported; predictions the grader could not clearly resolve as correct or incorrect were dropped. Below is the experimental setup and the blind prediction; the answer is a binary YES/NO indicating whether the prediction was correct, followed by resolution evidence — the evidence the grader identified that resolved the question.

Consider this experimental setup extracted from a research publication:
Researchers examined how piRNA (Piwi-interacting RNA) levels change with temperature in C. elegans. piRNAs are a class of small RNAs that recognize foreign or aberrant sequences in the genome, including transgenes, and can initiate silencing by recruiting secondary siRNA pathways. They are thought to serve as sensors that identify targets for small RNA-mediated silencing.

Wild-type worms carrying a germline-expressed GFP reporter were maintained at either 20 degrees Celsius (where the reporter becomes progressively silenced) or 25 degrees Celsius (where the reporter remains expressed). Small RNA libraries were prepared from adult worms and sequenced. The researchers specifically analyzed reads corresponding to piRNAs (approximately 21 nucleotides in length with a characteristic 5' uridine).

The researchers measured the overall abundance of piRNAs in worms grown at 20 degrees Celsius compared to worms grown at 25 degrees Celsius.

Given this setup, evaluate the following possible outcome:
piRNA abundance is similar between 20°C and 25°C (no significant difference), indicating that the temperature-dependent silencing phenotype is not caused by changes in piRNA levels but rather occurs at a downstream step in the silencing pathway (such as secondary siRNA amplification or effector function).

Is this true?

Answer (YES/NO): NO